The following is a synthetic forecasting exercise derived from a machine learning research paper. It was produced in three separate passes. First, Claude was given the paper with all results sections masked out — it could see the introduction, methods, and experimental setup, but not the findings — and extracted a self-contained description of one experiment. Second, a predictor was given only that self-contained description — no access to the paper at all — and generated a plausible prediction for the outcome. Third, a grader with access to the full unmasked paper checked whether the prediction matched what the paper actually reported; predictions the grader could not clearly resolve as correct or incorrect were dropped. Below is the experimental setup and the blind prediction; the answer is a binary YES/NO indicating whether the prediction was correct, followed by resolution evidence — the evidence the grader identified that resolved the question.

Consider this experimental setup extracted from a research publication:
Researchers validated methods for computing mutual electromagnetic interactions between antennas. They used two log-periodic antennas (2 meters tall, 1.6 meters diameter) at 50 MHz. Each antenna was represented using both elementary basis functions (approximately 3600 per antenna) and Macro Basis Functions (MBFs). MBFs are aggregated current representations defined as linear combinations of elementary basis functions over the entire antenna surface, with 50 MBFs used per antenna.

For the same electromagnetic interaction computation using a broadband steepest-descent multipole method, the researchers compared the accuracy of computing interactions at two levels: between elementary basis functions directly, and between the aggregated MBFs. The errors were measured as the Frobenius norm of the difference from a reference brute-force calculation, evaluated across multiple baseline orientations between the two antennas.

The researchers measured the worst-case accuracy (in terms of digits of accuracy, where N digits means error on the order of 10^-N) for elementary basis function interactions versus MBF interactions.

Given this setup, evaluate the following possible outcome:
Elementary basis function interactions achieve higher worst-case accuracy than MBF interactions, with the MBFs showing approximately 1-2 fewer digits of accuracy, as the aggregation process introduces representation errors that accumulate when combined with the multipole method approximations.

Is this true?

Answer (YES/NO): NO